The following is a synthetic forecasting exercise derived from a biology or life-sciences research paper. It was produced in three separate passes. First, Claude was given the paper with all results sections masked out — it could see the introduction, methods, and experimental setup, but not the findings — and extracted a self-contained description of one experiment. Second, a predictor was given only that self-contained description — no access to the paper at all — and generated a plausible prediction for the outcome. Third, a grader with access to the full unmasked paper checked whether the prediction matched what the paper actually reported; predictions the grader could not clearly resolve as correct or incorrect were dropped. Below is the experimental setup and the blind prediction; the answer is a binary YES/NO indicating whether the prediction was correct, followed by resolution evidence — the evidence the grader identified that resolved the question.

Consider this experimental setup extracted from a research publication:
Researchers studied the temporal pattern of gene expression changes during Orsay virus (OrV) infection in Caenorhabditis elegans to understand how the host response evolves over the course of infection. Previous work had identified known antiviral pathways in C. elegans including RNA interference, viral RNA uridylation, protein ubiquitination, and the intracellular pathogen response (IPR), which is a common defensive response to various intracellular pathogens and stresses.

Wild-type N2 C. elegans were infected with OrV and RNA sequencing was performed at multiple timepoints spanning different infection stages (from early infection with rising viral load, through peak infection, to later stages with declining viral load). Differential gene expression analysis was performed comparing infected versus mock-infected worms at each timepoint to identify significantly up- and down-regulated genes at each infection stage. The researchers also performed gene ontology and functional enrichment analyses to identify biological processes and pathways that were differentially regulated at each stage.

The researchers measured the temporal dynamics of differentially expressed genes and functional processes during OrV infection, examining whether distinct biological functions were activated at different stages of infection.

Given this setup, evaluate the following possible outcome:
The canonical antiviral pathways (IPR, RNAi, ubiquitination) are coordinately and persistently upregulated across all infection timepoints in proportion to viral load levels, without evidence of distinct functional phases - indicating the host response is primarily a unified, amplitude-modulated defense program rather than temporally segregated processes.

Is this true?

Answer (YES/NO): NO